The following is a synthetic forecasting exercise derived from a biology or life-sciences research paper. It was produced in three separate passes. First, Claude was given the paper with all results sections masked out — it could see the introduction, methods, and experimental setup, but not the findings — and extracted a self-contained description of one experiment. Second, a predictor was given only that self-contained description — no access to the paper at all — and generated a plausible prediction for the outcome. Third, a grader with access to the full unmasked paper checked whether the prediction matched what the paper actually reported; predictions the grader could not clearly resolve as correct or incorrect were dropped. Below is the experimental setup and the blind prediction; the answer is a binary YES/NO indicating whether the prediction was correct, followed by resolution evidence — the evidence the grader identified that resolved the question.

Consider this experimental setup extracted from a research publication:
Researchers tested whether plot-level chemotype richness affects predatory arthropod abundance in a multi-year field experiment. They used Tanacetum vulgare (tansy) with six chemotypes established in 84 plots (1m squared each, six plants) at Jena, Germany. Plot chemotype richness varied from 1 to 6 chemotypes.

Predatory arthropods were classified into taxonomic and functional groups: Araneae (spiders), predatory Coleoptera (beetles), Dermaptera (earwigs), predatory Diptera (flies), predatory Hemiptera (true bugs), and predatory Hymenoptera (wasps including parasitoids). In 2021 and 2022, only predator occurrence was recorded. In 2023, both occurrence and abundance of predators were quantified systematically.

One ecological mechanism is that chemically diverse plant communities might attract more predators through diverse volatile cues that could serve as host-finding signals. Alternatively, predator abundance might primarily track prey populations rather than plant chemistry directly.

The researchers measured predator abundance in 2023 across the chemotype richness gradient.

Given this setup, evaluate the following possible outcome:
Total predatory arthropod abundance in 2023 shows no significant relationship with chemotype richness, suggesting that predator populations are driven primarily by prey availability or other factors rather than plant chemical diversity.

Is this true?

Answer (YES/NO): YES